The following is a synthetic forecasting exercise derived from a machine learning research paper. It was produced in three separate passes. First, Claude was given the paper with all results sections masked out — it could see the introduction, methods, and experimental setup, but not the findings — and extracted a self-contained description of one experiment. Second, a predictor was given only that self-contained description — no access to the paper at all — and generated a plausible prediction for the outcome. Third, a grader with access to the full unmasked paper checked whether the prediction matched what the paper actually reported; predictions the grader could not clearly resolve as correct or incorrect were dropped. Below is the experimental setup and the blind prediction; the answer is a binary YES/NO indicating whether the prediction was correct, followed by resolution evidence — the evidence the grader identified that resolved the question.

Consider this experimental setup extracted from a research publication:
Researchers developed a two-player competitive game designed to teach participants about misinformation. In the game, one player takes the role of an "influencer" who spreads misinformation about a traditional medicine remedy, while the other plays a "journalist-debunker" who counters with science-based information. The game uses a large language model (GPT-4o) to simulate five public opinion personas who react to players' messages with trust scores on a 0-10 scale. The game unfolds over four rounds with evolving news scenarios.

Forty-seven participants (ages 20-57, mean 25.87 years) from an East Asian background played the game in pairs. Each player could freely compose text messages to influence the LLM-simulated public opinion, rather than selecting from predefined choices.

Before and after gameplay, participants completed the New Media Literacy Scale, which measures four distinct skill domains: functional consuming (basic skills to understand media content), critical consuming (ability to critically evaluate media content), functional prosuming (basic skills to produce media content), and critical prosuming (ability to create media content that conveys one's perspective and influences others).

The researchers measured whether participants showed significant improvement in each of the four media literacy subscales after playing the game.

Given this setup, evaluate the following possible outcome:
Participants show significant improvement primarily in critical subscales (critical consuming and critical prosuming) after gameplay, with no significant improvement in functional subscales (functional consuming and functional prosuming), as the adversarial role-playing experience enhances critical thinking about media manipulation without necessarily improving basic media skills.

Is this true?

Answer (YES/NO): NO